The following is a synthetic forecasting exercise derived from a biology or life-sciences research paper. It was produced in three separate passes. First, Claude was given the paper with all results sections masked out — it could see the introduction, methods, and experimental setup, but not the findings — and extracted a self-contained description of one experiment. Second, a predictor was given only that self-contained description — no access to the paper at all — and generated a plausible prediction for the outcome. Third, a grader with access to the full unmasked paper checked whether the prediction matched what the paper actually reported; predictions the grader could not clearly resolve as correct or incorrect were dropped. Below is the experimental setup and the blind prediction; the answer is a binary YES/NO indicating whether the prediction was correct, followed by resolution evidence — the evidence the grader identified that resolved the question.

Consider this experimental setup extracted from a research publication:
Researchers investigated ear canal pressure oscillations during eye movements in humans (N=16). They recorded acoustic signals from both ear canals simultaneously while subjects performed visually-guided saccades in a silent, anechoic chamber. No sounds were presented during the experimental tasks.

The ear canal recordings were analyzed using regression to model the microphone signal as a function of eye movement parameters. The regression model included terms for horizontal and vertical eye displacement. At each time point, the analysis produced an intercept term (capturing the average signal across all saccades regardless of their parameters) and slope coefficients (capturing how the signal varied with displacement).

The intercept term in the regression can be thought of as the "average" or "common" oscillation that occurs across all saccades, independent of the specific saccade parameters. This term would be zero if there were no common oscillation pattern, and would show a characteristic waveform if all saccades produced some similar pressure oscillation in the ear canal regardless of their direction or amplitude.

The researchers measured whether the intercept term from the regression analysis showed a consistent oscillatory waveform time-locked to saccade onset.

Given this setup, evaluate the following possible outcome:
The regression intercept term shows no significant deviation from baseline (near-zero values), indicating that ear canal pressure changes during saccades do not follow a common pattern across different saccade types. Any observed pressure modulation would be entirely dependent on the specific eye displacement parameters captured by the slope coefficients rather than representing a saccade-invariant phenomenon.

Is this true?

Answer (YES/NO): NO